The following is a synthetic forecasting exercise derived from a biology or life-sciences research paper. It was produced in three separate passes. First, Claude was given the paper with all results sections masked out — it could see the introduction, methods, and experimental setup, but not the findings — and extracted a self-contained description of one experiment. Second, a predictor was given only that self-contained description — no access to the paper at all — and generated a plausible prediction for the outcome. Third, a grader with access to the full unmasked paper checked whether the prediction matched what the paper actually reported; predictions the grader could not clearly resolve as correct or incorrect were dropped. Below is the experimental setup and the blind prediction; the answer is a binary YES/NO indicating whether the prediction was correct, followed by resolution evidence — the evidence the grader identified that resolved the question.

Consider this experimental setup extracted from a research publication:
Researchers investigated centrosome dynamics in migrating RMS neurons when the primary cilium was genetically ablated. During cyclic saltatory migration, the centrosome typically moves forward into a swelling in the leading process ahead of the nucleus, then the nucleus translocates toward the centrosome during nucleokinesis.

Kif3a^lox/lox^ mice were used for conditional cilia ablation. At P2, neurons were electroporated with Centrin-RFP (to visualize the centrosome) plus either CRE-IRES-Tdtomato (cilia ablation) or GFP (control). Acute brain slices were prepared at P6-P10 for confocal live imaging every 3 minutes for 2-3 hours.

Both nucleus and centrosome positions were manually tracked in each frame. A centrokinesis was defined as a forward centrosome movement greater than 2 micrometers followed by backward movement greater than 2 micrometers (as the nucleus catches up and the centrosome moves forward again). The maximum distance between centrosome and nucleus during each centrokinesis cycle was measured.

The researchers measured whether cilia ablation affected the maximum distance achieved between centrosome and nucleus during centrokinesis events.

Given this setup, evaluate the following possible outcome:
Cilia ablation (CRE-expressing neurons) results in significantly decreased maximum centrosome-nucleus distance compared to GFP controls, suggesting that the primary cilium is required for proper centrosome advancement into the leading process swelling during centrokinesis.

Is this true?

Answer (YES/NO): YES